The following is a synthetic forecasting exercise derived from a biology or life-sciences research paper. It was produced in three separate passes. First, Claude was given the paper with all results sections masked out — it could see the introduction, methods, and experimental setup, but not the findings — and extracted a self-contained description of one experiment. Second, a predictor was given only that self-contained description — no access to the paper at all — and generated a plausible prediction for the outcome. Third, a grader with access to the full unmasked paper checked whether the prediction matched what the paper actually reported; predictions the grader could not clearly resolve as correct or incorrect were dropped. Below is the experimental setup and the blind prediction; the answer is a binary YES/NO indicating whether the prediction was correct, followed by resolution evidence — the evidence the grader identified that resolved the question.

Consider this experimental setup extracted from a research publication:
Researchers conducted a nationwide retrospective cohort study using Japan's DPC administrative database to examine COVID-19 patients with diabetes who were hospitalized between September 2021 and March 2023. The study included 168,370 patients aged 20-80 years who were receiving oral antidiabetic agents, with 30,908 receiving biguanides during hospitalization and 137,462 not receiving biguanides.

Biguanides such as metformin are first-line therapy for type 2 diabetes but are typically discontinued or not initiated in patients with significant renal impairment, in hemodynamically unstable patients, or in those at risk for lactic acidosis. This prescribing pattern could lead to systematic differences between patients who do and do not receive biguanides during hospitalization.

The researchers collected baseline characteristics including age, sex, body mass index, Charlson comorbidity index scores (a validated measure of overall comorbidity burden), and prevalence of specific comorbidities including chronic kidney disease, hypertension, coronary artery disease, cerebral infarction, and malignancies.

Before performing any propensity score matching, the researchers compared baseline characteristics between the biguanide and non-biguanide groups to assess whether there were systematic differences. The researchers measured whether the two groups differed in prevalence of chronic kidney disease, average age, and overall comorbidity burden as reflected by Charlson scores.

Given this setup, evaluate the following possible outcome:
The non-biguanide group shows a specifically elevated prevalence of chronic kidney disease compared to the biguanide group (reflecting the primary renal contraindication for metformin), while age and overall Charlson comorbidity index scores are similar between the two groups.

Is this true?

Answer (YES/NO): NO